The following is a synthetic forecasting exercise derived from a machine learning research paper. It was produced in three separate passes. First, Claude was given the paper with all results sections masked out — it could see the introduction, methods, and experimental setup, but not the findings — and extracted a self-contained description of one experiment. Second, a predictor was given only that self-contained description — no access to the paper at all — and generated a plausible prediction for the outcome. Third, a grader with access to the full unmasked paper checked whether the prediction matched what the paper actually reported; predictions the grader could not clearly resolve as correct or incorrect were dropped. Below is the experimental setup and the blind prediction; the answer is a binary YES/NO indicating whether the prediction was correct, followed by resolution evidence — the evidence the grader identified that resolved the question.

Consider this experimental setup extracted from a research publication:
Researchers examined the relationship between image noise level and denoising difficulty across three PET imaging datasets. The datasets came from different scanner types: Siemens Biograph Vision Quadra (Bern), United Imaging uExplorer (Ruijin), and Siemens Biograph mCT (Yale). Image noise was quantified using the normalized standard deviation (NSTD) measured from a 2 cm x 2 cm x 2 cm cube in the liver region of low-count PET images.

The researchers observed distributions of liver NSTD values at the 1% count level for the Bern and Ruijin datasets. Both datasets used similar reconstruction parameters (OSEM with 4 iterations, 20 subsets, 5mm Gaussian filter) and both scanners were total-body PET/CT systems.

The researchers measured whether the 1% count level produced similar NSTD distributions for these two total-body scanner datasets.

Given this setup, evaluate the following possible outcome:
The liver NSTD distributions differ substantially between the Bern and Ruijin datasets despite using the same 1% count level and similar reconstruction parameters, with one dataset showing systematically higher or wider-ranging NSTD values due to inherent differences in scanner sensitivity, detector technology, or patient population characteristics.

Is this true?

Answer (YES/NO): YES